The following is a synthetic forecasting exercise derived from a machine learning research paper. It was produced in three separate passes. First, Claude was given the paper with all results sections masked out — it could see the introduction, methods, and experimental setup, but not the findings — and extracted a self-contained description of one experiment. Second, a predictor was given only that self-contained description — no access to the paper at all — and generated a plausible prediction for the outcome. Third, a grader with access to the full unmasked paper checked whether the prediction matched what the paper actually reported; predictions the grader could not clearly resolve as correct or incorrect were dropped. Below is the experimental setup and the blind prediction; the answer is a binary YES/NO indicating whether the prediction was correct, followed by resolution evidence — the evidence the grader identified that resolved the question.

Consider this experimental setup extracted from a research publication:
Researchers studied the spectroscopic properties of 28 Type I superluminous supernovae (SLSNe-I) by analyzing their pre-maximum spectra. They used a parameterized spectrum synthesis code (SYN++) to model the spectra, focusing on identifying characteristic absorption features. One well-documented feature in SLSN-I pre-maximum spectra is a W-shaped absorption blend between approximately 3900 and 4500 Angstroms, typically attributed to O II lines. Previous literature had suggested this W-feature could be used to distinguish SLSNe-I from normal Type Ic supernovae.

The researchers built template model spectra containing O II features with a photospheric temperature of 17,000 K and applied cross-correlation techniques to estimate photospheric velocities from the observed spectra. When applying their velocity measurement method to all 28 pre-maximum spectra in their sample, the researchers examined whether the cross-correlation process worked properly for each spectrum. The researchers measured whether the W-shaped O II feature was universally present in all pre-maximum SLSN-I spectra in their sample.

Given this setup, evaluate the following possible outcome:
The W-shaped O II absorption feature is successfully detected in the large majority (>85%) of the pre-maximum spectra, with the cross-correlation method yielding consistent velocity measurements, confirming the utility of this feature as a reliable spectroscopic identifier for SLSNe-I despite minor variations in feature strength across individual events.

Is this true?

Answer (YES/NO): NO